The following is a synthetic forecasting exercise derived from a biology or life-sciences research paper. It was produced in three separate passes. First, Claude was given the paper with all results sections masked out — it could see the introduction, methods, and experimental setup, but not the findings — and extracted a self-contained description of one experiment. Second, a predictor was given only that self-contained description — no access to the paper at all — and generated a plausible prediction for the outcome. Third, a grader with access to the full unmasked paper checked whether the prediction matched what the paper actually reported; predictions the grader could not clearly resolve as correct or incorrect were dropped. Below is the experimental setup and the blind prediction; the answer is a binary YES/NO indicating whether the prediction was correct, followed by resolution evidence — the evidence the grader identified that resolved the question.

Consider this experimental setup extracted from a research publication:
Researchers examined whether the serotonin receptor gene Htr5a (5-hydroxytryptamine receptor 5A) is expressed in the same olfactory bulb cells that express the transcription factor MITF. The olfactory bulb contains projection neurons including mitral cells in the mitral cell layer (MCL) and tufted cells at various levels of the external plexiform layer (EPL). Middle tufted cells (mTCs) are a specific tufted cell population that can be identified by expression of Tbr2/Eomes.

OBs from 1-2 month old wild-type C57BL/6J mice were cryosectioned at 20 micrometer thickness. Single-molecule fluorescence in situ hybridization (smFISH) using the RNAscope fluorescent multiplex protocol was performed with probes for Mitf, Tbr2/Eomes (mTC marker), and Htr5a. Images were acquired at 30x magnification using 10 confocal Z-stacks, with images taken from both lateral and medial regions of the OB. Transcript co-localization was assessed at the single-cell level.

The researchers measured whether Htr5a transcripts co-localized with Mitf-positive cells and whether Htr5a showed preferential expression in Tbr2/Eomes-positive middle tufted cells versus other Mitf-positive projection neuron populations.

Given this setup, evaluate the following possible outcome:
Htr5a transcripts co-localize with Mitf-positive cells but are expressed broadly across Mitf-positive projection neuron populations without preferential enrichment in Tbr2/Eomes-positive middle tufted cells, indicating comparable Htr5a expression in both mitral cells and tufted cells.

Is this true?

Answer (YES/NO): YES